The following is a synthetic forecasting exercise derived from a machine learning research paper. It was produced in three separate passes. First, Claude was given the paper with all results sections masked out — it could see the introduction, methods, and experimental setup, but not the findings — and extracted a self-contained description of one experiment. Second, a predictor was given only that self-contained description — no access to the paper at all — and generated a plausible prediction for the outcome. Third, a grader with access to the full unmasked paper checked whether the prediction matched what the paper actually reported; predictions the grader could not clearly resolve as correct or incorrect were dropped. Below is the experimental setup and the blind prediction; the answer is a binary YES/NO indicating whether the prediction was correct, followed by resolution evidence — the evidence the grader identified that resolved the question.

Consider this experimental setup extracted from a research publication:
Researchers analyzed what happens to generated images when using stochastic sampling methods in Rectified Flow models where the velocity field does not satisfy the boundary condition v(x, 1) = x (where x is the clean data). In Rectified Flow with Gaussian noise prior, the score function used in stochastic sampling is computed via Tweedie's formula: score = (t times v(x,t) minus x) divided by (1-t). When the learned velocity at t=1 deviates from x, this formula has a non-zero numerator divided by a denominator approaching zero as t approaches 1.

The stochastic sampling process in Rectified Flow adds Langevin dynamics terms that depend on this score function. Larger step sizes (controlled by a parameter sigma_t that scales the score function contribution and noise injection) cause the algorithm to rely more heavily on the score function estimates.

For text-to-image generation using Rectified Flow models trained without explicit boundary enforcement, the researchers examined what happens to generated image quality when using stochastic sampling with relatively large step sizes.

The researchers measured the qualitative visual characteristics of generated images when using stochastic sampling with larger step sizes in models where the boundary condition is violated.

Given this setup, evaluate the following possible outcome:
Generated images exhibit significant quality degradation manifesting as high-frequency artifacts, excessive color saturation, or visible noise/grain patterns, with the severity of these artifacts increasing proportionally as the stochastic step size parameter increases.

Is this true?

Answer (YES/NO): NO